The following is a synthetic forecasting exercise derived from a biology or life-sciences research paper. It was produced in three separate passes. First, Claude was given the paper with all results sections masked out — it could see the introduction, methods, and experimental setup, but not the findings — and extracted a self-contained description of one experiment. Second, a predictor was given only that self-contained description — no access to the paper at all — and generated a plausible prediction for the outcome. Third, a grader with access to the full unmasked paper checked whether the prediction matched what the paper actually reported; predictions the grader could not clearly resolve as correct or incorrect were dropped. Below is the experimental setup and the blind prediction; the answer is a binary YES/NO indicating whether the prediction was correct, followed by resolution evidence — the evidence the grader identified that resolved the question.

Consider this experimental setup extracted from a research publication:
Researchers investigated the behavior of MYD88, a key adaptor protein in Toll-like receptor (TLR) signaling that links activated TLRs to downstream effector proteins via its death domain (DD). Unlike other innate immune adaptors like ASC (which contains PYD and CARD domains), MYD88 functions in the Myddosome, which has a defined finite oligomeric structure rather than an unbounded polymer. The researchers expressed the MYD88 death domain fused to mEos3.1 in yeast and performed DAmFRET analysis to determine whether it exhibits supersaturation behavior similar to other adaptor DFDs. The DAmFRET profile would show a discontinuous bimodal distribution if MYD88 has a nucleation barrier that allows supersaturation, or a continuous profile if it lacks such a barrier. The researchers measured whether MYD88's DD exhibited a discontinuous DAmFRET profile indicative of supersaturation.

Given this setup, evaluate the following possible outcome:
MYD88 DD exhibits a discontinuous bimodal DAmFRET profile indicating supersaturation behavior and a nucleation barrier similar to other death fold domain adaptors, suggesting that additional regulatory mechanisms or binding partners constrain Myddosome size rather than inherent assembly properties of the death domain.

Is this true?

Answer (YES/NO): NO